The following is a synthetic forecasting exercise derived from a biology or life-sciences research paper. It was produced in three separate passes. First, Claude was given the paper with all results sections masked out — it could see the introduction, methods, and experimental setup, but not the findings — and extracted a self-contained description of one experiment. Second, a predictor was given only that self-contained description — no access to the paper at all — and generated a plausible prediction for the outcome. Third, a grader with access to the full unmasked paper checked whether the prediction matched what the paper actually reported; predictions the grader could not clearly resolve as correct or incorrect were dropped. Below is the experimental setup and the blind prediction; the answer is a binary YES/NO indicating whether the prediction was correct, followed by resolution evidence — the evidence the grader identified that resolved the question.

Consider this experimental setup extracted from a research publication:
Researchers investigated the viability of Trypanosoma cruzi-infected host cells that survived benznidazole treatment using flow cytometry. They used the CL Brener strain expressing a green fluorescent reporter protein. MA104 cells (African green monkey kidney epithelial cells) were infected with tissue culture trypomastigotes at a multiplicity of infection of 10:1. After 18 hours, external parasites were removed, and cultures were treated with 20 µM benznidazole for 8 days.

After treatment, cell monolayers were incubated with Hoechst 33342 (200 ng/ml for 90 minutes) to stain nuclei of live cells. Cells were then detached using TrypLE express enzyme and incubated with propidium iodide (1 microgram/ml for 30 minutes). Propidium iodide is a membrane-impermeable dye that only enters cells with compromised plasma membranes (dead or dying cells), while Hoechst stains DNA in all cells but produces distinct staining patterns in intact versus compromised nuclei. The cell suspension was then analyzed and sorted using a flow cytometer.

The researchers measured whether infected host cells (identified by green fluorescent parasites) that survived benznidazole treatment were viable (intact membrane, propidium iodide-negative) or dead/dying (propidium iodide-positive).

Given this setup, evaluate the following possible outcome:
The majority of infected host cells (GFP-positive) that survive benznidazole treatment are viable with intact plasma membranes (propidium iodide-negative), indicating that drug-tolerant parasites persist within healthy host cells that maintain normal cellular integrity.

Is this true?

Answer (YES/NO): YES